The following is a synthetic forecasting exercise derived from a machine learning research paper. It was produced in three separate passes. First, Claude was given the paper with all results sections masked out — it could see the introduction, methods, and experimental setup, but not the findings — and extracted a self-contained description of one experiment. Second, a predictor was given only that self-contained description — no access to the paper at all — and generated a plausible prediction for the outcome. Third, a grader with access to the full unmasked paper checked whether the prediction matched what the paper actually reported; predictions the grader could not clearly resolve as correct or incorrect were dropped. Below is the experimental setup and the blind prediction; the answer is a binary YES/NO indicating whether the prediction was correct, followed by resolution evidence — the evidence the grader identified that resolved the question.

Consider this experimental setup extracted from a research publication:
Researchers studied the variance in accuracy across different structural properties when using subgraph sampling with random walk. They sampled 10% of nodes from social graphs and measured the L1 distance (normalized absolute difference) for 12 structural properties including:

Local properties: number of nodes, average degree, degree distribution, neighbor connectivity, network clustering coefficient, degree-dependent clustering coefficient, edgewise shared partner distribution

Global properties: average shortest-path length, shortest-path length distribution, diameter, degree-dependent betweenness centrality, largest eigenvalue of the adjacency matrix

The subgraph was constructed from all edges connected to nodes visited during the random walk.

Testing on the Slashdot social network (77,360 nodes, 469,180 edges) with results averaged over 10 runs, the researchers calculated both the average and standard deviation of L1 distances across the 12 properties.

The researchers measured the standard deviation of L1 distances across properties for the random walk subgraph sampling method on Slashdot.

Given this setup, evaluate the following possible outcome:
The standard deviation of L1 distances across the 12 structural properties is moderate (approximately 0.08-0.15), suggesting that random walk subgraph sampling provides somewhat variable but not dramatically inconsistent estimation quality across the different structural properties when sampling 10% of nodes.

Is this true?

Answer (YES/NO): YES